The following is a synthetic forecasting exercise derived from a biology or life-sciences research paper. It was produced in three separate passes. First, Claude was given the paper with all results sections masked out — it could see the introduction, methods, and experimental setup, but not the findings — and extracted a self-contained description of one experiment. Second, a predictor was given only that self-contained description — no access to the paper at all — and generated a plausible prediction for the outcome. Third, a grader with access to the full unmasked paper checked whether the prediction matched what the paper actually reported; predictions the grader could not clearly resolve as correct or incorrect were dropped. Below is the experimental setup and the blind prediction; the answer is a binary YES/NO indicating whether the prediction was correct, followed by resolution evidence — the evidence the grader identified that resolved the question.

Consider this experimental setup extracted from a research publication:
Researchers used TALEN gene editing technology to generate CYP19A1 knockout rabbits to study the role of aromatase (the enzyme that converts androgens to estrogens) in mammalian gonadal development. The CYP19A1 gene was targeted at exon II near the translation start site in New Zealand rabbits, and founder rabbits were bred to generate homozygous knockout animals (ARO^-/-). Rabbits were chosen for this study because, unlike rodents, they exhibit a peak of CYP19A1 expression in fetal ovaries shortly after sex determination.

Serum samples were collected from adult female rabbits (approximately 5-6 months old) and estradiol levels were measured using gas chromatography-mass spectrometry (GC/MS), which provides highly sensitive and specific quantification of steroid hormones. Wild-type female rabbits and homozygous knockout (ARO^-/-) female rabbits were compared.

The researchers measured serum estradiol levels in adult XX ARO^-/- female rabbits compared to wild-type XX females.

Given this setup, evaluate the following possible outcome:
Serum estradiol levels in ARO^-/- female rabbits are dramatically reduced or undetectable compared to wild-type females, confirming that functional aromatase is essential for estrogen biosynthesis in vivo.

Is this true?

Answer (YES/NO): YES